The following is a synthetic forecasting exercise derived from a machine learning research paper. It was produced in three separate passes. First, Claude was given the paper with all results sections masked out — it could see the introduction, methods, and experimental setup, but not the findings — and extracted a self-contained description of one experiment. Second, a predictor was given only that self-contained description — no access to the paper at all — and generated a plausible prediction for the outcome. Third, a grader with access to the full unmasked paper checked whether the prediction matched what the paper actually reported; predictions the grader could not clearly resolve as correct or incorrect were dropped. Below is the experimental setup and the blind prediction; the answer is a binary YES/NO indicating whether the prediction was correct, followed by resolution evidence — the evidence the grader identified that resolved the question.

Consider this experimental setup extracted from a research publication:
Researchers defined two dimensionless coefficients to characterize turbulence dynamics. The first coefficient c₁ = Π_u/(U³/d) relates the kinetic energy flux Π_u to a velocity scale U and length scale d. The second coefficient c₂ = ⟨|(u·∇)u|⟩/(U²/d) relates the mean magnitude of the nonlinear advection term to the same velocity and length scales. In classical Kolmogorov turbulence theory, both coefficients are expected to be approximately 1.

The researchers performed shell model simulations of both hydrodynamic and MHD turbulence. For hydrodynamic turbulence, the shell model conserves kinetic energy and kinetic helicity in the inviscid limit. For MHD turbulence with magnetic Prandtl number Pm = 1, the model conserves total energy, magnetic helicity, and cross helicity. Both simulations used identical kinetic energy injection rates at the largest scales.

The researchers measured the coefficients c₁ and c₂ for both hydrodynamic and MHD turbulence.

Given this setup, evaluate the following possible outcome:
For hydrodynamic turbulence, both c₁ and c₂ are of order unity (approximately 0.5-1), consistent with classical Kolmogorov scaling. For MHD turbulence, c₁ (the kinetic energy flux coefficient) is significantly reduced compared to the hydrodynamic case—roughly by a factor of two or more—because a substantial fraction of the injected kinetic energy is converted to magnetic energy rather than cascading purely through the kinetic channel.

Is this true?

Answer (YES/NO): YES